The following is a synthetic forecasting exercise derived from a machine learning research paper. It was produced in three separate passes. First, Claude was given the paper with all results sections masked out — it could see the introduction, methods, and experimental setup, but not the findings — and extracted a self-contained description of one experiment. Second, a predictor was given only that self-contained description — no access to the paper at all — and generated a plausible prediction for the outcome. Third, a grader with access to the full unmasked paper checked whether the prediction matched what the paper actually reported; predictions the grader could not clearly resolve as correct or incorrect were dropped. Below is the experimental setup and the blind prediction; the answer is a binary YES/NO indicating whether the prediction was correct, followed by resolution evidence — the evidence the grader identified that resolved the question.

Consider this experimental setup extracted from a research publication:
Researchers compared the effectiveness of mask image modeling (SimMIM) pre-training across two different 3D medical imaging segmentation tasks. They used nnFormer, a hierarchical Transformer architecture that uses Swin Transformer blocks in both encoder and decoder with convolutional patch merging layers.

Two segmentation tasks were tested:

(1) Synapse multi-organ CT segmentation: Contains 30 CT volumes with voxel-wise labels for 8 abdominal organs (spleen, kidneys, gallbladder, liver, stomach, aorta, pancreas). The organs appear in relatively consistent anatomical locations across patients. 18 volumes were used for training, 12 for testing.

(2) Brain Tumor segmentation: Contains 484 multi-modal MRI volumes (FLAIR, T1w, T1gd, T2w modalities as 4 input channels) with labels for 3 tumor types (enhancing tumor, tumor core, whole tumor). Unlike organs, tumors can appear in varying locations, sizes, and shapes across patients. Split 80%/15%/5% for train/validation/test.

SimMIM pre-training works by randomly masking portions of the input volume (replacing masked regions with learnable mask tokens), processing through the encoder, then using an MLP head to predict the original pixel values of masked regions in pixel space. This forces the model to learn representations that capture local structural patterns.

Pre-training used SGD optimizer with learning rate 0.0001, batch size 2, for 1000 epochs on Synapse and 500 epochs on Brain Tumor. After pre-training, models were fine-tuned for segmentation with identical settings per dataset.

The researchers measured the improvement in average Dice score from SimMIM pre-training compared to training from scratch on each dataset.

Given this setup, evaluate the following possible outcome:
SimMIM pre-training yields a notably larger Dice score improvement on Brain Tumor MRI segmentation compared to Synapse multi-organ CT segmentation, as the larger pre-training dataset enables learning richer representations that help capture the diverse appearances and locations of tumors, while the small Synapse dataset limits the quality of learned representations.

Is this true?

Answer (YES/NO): NO